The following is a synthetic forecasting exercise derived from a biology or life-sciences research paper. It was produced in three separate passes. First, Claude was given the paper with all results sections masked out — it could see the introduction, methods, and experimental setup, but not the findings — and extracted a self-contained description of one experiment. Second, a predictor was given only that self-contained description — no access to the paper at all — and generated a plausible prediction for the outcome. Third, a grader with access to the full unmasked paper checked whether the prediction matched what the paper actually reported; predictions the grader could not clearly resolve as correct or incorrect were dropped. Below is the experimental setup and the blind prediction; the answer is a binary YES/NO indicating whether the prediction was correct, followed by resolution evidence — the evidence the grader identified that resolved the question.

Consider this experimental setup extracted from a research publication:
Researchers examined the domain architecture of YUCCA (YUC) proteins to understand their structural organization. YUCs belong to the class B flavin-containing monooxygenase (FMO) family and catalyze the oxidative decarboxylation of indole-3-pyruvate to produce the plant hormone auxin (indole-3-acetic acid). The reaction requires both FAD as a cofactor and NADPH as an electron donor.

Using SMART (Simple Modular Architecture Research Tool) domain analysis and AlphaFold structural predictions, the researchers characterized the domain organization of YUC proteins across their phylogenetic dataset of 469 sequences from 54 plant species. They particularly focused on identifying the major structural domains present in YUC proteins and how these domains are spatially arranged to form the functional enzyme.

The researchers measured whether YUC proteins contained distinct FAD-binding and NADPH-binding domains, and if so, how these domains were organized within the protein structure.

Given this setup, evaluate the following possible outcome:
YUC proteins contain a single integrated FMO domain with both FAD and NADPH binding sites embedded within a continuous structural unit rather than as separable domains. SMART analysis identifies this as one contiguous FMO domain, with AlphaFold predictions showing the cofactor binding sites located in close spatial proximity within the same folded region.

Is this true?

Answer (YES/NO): NO